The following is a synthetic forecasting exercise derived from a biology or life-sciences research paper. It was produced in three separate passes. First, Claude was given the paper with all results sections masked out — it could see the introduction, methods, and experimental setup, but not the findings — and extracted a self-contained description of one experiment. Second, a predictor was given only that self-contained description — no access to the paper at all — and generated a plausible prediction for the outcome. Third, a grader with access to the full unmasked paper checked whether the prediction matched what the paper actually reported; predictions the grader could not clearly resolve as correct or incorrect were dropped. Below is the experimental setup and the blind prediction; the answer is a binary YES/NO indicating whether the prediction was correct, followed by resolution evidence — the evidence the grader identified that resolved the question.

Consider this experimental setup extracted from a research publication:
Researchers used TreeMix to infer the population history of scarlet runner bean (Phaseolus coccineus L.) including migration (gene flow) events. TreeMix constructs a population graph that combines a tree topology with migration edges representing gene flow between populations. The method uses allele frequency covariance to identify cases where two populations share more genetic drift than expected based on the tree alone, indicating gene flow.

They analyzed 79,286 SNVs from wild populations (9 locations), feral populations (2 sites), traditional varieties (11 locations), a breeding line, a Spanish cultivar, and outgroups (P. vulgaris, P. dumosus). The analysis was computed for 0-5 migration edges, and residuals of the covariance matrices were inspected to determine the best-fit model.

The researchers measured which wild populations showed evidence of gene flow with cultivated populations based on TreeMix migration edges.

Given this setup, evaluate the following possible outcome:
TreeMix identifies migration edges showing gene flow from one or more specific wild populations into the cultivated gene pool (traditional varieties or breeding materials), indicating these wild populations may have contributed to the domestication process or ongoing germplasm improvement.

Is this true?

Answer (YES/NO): YES